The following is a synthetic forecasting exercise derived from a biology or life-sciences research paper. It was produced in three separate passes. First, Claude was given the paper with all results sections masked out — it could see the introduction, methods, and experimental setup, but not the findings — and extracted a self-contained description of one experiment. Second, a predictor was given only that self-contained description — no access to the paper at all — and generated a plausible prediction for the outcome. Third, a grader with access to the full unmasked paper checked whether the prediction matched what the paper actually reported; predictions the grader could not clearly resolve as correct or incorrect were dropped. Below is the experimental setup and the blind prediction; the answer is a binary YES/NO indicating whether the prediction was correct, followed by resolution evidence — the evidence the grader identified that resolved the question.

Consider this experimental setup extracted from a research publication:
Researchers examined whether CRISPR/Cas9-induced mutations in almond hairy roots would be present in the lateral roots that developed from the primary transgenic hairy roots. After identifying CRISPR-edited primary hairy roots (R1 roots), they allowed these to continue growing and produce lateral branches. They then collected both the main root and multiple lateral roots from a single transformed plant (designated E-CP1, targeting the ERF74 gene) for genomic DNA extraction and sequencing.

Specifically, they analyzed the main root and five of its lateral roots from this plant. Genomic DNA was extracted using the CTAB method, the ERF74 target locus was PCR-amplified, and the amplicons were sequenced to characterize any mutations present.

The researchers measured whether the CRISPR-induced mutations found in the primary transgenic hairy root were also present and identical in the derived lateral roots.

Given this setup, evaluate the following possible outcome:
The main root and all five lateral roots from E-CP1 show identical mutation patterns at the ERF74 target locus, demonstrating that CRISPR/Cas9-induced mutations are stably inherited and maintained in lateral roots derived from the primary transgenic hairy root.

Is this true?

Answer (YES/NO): YES